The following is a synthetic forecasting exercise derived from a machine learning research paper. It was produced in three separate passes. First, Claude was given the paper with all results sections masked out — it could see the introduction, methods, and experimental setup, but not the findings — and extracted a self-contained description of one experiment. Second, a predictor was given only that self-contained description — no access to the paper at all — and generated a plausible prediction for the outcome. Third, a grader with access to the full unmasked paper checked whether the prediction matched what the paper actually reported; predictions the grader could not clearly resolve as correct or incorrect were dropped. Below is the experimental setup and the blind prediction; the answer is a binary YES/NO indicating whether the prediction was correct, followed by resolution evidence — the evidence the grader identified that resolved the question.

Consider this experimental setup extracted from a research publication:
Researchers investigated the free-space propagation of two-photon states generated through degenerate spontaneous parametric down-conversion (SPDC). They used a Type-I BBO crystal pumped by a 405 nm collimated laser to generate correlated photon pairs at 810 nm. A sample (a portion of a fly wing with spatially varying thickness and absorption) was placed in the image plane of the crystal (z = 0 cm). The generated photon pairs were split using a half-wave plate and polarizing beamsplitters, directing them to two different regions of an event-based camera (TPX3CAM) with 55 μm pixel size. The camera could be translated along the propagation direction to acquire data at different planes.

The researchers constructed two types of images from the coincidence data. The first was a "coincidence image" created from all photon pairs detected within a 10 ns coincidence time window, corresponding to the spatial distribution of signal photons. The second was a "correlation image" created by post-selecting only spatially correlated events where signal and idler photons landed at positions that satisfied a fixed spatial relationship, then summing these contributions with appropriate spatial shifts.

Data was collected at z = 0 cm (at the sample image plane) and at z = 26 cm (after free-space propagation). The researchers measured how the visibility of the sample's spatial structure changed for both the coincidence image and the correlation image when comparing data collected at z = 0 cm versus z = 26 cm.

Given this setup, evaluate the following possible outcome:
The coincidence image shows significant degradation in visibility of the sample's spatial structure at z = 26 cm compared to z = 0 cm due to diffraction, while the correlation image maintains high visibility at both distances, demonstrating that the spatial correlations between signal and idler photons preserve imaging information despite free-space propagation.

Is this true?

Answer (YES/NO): NO